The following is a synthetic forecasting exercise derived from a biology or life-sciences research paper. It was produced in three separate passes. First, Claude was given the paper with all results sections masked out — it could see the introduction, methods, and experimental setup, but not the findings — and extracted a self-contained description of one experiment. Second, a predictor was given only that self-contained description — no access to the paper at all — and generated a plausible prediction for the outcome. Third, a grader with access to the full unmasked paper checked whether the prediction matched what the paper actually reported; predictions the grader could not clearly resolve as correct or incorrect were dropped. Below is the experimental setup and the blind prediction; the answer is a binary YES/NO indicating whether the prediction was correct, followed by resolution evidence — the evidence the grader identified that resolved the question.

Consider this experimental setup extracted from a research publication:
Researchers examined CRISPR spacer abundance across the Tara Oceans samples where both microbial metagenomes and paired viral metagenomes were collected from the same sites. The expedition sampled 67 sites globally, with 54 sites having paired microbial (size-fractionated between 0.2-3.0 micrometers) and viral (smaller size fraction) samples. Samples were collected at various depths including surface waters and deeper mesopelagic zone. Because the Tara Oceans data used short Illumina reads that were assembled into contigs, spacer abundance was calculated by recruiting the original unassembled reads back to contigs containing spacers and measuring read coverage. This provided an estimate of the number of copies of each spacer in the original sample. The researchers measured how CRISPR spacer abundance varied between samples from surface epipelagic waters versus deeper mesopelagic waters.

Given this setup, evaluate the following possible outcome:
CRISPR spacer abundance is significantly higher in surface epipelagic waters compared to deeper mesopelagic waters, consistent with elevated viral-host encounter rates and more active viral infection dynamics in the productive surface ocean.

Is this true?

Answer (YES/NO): NO